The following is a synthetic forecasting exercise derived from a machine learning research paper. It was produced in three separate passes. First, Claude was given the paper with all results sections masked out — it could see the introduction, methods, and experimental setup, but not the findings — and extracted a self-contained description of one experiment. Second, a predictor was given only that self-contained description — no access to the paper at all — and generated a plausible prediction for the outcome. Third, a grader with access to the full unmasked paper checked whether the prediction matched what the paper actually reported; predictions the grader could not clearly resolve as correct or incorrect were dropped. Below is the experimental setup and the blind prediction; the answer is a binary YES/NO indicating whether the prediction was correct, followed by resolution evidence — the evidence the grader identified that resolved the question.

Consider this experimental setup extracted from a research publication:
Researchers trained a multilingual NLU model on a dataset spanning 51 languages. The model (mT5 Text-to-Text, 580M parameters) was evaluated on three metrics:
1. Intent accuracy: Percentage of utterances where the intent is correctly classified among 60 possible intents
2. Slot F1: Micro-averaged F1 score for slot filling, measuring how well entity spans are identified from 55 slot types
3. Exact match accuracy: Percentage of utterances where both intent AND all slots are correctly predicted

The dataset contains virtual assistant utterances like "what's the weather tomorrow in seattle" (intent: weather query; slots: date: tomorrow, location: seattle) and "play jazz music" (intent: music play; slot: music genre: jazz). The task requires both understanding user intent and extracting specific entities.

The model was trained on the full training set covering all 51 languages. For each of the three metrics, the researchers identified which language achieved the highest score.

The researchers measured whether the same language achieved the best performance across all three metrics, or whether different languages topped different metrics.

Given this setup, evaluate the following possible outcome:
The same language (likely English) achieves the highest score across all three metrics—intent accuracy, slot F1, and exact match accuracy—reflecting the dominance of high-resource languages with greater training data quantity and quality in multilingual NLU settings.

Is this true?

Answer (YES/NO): NO